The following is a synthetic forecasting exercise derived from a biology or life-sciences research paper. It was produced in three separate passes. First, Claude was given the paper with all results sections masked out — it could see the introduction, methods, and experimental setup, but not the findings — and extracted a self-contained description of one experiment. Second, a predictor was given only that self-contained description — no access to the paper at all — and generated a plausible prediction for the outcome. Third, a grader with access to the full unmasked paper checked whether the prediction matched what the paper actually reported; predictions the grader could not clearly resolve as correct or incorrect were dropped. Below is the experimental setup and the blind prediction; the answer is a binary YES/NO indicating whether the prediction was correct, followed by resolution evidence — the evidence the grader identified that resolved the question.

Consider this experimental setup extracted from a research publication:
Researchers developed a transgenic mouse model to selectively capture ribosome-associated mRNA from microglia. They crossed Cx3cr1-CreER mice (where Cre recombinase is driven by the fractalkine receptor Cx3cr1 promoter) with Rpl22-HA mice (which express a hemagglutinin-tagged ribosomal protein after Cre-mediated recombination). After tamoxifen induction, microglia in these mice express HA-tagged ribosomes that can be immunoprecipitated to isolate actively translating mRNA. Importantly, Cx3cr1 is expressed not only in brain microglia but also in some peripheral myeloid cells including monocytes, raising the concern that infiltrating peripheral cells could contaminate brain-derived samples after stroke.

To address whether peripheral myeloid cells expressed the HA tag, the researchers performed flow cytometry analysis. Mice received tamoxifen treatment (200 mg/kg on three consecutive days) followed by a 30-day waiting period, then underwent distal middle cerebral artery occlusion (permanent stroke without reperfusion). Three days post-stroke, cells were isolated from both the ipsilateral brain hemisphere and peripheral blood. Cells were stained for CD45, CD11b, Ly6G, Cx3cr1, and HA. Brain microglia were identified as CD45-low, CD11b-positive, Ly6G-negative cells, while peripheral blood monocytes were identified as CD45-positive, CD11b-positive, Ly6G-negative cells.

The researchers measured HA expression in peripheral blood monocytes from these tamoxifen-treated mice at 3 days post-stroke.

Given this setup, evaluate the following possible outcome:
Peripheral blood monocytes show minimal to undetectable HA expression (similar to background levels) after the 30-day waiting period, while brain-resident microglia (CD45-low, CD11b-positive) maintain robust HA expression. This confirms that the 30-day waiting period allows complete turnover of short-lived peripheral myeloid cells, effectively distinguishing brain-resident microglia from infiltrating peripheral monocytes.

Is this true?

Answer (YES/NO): YES